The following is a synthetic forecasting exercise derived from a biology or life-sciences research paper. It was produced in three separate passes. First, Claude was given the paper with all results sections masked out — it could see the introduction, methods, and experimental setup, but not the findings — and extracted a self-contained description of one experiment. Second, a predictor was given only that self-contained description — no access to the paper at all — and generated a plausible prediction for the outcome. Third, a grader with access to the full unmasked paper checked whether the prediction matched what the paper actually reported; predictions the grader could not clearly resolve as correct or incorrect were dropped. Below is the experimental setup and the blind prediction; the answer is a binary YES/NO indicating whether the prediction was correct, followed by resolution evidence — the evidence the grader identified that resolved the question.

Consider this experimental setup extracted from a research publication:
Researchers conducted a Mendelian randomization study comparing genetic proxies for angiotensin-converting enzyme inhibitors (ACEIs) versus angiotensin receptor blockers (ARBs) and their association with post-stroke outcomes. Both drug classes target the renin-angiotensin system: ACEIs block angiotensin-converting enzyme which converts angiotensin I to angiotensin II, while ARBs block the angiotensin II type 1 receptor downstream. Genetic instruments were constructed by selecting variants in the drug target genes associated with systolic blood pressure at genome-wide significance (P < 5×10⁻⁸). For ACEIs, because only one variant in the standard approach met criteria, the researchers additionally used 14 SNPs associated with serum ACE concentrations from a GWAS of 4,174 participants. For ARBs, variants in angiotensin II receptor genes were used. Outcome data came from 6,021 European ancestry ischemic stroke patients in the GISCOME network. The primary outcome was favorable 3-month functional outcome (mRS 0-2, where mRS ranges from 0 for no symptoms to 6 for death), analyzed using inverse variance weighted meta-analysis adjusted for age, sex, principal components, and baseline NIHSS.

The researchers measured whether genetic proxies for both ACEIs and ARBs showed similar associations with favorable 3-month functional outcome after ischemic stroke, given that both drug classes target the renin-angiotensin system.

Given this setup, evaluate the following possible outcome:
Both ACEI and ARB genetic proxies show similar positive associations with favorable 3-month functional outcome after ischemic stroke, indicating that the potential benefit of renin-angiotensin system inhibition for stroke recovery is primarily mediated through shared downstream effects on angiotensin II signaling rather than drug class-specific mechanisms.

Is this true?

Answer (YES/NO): NO